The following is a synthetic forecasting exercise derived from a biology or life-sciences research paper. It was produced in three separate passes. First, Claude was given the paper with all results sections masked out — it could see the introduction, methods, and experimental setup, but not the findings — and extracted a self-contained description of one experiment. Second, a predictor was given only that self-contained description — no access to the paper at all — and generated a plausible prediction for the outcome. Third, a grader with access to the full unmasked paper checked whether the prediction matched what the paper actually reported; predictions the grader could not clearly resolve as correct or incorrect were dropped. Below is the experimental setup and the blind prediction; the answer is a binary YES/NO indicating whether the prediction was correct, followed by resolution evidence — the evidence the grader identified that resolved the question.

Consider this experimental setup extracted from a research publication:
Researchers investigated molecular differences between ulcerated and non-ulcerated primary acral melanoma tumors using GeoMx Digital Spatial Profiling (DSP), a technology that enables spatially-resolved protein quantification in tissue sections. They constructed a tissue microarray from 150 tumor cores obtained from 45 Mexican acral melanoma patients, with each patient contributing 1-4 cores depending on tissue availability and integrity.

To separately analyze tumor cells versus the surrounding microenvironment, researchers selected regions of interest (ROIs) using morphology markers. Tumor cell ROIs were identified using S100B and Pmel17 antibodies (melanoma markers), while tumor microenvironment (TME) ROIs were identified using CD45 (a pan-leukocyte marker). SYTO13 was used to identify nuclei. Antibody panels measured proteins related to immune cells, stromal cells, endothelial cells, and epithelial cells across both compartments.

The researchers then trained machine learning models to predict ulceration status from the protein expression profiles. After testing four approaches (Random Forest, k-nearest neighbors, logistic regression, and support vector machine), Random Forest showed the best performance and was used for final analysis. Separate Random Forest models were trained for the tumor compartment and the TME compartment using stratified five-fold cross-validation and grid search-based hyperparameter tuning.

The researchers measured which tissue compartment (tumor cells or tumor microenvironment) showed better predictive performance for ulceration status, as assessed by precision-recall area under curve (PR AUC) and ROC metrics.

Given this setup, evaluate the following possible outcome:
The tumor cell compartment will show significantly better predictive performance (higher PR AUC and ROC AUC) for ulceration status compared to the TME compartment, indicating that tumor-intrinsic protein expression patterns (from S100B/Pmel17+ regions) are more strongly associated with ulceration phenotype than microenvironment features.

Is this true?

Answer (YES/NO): NO